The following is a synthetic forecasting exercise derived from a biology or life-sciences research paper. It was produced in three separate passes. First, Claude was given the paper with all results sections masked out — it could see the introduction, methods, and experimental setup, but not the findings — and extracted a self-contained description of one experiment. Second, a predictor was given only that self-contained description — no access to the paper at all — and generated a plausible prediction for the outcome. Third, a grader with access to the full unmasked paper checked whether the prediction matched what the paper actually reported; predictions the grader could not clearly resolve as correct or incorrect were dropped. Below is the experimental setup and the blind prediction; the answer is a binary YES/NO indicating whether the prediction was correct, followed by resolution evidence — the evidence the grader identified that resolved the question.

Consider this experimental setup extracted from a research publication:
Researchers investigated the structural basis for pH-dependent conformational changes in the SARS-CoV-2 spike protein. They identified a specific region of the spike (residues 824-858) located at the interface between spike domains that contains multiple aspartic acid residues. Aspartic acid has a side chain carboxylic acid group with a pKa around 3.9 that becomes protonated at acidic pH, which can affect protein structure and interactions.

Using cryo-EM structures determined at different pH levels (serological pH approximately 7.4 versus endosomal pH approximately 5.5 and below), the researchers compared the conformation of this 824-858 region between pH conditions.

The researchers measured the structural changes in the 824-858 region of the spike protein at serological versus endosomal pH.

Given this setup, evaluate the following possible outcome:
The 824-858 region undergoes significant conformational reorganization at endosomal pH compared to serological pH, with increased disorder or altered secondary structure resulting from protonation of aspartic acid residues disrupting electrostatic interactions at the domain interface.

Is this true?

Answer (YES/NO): NO